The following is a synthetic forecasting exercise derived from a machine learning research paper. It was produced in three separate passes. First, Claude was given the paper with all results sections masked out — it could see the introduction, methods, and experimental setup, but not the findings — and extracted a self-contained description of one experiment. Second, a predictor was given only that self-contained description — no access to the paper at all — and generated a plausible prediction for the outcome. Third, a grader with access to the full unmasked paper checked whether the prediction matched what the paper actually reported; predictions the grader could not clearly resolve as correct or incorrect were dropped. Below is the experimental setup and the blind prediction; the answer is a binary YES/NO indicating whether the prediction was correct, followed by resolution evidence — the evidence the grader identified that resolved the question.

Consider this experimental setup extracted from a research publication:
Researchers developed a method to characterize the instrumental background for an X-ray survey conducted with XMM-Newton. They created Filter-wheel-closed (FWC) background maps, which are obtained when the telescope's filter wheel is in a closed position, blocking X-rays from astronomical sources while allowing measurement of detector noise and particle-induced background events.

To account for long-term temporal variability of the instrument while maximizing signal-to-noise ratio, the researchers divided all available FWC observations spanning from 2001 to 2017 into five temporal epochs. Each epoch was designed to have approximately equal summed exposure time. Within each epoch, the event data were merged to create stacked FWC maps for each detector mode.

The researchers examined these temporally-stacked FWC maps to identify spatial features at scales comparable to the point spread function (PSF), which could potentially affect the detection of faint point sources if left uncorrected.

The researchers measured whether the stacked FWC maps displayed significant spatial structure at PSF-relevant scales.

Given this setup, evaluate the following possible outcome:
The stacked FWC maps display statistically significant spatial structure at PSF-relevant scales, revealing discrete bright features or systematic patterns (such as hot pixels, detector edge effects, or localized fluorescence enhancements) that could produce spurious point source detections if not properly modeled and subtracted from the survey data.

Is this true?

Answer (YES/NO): NO